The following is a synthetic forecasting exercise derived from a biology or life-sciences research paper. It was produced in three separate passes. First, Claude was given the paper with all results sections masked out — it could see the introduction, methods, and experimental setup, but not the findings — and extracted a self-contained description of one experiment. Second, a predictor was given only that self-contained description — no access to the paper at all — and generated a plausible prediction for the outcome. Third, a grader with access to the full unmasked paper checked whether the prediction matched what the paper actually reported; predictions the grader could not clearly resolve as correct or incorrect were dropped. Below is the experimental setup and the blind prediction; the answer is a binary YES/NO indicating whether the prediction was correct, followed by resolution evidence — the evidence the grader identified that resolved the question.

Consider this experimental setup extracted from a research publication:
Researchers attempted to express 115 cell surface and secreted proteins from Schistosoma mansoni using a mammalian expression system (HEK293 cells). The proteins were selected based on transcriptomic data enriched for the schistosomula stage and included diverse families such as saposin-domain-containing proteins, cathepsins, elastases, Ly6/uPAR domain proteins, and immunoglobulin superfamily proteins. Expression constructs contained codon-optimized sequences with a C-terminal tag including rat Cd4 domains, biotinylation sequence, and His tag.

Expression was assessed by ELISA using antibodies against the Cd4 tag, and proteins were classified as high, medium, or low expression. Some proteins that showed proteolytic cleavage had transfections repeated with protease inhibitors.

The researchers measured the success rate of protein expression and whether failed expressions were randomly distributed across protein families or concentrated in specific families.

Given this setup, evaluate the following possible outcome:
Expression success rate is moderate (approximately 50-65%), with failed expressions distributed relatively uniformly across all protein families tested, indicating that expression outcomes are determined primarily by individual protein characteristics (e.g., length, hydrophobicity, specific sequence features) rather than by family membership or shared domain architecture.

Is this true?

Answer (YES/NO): NO